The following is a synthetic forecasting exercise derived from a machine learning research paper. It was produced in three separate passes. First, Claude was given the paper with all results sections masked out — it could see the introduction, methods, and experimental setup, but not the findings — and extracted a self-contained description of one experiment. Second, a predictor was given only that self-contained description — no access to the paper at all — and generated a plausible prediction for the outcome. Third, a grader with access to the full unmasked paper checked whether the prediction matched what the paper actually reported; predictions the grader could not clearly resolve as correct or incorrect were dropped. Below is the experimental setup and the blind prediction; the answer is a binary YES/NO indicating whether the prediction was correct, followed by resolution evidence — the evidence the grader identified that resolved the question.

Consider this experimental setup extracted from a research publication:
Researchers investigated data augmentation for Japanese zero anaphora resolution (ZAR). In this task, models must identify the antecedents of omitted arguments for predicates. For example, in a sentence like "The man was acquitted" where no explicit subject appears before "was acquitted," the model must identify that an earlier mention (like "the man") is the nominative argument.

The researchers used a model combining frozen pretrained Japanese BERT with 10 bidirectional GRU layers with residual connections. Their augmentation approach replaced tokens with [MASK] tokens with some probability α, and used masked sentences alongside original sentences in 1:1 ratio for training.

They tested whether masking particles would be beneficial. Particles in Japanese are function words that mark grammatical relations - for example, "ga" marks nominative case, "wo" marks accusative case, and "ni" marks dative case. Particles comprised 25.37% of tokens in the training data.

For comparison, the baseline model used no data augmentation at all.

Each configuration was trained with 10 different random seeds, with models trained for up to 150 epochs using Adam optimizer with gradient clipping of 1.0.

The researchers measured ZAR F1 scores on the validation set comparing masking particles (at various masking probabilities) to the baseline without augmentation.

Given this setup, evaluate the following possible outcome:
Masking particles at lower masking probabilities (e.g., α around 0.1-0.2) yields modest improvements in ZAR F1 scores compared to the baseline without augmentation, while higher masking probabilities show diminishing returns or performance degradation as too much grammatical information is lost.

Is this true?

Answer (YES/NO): NO